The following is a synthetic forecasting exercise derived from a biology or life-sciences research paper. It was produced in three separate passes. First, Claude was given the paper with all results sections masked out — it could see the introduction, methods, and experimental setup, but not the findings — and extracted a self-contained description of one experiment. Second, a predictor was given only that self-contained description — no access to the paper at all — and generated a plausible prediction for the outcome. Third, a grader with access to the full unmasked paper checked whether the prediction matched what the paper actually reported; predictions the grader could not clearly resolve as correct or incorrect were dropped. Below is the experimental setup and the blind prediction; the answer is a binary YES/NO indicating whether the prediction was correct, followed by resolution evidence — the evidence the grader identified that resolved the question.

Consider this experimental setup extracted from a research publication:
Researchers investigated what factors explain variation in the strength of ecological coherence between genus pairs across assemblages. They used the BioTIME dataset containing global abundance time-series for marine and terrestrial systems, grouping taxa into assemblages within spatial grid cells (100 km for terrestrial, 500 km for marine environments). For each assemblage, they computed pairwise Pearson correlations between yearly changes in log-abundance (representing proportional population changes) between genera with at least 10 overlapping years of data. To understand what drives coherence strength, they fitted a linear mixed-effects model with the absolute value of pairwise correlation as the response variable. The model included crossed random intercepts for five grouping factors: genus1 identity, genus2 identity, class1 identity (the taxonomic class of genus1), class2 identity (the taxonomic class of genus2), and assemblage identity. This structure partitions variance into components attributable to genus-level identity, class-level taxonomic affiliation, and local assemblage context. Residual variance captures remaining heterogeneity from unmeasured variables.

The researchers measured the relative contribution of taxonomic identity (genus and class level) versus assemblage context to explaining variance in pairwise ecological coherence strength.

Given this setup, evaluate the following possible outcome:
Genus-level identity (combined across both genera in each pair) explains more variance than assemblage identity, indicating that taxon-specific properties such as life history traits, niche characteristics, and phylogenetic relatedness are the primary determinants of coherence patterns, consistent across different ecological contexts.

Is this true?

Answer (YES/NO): NO